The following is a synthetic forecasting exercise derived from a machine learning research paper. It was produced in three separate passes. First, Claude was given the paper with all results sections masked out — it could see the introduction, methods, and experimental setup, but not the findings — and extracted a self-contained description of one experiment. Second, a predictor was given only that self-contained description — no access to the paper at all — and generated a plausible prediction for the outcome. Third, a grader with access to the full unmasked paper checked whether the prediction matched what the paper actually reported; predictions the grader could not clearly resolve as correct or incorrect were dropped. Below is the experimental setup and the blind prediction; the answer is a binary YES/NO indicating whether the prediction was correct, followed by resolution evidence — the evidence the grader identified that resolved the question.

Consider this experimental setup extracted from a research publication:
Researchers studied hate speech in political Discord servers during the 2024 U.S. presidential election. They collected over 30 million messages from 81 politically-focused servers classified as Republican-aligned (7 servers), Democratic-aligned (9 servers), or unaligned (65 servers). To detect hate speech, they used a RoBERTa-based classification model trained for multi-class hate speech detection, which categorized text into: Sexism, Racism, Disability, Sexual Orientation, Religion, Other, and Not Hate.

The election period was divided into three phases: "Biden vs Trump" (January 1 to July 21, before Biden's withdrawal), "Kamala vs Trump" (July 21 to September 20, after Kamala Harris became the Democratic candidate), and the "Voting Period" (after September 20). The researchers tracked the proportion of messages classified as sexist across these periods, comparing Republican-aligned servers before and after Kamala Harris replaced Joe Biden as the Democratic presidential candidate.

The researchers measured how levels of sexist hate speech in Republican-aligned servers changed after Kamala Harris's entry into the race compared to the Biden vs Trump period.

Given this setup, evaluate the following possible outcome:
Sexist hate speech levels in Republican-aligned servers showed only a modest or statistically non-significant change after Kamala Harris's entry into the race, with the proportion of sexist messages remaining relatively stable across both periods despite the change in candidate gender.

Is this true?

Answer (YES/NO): NO